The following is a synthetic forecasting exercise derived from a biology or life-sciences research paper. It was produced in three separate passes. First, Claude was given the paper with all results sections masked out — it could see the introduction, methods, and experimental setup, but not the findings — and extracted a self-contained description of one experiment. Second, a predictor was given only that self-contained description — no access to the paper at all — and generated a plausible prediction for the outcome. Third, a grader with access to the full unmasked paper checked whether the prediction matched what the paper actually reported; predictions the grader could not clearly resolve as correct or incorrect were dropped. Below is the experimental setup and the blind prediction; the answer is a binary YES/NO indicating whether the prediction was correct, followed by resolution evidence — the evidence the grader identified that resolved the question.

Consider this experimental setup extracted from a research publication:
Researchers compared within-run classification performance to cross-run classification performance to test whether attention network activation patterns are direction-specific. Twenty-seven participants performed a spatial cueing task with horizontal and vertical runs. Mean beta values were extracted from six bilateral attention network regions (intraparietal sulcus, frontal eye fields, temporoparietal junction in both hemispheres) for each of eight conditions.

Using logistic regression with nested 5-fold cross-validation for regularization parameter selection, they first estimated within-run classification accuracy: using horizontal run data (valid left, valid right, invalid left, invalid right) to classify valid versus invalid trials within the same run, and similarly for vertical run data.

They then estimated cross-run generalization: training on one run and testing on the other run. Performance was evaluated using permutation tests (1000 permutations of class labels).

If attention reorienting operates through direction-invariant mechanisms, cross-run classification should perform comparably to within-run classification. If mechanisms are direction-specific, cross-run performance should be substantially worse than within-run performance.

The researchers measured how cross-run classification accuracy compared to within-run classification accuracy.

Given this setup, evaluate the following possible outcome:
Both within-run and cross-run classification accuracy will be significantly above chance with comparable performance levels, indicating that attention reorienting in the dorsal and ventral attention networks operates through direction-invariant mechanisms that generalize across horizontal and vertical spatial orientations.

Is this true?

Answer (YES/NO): YES